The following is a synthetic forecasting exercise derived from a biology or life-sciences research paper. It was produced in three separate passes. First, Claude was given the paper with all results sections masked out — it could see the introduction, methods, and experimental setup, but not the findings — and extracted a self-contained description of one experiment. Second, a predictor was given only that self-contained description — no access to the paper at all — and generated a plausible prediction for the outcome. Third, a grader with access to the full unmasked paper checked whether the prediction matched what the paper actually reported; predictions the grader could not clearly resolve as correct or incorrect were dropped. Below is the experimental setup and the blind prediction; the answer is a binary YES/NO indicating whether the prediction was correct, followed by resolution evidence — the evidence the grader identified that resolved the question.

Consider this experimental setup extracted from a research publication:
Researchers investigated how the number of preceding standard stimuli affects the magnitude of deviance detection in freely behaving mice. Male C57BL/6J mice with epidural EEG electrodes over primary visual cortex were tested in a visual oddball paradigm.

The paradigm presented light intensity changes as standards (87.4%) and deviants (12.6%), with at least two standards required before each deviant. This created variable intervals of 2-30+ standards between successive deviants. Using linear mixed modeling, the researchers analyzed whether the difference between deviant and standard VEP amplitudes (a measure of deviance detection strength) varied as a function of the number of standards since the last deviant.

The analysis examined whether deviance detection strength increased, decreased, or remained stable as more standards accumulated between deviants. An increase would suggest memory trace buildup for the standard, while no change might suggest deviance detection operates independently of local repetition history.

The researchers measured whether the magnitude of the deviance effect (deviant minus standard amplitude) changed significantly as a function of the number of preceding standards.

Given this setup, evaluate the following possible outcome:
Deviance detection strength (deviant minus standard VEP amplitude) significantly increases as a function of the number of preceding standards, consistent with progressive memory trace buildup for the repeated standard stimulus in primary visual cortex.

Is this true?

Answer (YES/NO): YES